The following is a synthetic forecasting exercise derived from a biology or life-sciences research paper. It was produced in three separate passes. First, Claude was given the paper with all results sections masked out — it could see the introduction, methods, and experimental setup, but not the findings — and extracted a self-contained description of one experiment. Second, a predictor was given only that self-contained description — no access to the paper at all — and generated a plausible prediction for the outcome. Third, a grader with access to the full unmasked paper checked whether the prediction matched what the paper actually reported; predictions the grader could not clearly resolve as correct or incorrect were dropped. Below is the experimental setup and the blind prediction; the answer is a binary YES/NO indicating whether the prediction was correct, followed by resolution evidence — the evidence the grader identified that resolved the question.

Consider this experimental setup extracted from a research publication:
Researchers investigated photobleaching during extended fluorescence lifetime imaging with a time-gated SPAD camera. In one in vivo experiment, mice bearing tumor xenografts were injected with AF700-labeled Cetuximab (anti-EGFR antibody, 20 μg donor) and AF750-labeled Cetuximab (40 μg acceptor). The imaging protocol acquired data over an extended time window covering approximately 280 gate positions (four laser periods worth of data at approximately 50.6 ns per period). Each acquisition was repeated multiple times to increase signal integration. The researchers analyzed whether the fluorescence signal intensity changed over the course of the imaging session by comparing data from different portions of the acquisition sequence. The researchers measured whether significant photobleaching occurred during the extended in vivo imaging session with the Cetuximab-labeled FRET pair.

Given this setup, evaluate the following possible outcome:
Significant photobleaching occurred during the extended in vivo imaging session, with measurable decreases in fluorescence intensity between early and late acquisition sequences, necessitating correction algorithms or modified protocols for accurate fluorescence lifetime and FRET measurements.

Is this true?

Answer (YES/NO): YES